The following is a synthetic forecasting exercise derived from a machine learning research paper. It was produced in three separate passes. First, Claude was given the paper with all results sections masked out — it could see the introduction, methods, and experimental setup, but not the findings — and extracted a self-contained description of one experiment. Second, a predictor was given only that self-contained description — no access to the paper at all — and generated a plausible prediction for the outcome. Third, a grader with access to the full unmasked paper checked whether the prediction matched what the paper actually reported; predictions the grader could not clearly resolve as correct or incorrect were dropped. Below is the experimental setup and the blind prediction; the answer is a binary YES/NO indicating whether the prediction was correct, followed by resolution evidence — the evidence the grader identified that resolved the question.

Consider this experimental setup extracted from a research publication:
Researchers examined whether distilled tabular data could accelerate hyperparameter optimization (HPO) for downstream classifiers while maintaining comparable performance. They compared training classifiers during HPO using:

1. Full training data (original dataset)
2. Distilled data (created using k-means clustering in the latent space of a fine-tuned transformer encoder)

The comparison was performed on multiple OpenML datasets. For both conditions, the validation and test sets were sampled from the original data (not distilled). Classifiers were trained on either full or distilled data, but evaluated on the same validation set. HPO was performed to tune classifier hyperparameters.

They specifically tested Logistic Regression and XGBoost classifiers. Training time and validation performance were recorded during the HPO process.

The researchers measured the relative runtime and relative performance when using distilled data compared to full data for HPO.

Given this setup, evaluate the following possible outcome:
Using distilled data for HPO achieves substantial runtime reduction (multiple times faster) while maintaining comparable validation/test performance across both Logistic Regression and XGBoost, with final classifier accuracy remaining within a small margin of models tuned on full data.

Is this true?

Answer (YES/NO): YES